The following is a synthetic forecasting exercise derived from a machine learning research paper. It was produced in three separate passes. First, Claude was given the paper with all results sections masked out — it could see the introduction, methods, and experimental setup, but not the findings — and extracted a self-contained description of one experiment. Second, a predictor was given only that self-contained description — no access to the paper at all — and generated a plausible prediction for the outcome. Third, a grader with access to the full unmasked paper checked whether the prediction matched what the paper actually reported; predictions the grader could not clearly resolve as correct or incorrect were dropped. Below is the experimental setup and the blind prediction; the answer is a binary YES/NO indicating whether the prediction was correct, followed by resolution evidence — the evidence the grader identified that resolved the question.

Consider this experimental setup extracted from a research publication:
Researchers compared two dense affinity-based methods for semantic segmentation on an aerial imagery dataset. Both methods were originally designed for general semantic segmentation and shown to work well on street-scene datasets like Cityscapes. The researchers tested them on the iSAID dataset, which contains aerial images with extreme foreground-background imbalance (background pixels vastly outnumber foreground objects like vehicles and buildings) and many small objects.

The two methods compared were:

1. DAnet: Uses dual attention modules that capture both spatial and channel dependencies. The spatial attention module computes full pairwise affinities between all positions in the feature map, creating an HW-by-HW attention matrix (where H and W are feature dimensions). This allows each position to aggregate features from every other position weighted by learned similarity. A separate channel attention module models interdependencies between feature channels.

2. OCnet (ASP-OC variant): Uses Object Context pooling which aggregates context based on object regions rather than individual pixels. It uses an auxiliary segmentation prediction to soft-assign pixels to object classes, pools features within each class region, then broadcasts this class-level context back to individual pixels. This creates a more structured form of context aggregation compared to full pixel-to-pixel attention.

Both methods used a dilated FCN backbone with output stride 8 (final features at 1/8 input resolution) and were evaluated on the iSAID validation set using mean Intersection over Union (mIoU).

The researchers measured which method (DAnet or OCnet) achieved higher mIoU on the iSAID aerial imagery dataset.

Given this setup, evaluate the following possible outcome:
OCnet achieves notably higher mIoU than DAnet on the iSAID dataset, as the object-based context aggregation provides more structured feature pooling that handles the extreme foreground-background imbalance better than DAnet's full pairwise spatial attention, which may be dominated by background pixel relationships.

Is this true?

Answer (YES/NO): YES